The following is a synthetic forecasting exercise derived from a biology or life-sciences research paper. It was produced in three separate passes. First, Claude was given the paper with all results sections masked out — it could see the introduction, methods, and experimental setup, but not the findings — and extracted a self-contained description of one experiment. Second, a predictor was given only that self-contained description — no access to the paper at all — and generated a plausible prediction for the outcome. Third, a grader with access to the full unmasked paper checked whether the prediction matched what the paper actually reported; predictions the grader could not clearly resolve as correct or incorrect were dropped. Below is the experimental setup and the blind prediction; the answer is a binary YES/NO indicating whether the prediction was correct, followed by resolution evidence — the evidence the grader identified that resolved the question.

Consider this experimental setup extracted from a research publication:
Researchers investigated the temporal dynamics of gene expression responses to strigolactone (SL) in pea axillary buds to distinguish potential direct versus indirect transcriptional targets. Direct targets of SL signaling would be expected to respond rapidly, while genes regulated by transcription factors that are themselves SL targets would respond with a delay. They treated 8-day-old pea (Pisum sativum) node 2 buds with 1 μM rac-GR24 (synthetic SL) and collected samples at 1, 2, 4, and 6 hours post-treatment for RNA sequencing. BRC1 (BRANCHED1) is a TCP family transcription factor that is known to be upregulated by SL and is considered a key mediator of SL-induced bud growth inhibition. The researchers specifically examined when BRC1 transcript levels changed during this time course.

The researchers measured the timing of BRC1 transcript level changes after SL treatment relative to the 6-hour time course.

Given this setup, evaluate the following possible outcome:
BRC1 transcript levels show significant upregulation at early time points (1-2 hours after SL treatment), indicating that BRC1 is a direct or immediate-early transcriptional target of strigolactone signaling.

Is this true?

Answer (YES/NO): YES